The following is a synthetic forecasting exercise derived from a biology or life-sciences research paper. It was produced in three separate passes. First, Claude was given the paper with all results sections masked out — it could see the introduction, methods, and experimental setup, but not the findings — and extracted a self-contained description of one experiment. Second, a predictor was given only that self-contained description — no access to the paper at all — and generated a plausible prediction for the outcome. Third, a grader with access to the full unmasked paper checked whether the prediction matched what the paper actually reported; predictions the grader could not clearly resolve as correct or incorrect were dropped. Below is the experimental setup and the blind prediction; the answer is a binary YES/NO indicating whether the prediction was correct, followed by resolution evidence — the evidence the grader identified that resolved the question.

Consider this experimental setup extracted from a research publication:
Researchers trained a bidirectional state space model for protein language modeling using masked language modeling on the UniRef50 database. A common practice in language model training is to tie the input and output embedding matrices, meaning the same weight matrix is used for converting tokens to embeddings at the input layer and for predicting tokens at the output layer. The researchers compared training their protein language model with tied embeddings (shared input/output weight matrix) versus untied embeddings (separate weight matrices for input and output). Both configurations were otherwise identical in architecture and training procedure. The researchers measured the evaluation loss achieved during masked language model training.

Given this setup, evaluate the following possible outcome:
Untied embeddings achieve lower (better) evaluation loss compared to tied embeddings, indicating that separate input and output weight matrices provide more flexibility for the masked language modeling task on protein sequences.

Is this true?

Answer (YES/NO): YES